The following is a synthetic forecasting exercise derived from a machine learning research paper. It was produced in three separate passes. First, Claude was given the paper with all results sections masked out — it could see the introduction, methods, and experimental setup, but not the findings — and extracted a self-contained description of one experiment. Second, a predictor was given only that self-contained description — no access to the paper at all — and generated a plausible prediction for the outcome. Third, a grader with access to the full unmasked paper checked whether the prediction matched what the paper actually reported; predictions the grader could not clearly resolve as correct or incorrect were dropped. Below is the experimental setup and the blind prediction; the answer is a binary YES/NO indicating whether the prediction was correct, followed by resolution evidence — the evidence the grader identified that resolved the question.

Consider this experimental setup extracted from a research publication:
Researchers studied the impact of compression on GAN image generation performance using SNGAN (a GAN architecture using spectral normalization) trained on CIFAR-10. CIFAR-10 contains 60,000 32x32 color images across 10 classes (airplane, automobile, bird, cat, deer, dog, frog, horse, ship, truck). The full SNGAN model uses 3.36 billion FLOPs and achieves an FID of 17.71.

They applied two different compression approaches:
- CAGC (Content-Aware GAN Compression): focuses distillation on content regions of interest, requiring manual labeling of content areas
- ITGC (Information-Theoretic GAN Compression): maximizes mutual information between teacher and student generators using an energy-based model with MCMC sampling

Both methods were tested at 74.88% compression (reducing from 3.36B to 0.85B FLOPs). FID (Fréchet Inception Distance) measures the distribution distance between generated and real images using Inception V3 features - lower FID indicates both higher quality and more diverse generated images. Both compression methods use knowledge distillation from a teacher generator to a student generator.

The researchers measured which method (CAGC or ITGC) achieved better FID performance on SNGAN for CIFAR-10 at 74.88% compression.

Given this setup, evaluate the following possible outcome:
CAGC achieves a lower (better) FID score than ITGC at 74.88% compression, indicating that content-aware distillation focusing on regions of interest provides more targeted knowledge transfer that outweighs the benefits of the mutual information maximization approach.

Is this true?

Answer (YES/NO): YES